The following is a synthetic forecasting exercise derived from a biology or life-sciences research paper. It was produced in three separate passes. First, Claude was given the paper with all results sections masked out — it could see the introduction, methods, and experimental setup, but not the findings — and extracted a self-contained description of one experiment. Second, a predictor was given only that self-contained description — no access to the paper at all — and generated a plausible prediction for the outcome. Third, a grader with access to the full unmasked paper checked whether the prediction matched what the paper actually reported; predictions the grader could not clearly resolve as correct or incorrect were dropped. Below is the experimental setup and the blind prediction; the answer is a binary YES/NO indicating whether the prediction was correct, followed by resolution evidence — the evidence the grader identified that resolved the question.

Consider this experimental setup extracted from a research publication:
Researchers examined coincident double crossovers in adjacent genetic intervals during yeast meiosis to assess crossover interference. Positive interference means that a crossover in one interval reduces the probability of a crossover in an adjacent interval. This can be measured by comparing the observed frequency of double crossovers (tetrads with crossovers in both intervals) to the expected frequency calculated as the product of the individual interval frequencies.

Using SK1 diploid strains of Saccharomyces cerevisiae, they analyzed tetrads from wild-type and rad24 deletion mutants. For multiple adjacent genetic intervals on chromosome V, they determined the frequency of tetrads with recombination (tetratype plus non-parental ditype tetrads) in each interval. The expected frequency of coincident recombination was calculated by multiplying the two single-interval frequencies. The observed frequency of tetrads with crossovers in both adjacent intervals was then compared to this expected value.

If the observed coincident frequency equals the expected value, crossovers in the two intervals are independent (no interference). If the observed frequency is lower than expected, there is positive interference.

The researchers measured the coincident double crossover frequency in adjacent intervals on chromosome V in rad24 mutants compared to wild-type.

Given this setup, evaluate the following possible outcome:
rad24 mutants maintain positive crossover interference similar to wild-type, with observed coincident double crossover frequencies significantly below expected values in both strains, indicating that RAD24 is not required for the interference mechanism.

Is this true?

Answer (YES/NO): NO